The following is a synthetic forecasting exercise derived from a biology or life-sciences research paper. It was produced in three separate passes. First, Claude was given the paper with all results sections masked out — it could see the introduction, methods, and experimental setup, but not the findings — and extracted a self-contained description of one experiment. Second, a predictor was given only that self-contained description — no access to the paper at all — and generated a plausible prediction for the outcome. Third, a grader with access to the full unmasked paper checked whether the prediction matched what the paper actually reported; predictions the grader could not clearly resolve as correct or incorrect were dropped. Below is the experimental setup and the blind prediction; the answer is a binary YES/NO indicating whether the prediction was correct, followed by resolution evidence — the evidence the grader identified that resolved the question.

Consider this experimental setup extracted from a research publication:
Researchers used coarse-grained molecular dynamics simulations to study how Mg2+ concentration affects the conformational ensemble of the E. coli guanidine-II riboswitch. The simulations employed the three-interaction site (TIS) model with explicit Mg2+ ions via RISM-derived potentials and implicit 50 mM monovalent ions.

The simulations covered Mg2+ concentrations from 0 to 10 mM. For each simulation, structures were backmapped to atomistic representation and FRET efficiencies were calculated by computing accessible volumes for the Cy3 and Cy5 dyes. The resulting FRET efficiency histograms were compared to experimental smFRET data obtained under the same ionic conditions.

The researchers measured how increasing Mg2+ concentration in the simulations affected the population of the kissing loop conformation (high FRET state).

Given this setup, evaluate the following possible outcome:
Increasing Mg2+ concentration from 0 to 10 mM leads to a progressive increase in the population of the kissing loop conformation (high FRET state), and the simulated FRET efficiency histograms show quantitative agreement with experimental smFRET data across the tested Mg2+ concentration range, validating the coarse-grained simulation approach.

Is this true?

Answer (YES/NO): NO